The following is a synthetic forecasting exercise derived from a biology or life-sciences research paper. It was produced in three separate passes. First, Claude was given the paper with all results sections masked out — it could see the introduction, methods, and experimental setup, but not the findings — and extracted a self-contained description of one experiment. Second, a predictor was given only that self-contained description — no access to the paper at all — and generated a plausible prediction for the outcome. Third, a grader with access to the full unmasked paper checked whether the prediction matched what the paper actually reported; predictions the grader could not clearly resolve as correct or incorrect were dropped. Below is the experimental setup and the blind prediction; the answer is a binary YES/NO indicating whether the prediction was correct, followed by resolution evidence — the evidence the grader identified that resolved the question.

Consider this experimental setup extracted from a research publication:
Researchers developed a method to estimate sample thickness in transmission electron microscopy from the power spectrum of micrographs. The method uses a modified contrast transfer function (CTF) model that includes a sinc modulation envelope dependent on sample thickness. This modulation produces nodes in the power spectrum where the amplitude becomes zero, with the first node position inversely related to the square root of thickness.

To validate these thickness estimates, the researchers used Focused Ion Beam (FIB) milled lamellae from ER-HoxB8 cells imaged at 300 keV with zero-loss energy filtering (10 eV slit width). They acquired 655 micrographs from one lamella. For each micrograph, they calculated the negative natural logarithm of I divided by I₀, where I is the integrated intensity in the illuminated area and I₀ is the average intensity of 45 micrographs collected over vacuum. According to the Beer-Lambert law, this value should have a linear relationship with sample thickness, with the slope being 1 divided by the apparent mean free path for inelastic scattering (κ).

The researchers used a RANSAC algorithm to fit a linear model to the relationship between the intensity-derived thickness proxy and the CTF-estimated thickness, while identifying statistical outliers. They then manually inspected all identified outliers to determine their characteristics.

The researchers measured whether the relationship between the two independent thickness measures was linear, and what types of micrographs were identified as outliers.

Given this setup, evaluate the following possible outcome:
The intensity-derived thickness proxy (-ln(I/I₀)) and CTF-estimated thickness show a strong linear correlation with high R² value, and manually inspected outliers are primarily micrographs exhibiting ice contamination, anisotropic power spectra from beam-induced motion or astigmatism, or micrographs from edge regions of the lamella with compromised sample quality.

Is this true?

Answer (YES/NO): NO